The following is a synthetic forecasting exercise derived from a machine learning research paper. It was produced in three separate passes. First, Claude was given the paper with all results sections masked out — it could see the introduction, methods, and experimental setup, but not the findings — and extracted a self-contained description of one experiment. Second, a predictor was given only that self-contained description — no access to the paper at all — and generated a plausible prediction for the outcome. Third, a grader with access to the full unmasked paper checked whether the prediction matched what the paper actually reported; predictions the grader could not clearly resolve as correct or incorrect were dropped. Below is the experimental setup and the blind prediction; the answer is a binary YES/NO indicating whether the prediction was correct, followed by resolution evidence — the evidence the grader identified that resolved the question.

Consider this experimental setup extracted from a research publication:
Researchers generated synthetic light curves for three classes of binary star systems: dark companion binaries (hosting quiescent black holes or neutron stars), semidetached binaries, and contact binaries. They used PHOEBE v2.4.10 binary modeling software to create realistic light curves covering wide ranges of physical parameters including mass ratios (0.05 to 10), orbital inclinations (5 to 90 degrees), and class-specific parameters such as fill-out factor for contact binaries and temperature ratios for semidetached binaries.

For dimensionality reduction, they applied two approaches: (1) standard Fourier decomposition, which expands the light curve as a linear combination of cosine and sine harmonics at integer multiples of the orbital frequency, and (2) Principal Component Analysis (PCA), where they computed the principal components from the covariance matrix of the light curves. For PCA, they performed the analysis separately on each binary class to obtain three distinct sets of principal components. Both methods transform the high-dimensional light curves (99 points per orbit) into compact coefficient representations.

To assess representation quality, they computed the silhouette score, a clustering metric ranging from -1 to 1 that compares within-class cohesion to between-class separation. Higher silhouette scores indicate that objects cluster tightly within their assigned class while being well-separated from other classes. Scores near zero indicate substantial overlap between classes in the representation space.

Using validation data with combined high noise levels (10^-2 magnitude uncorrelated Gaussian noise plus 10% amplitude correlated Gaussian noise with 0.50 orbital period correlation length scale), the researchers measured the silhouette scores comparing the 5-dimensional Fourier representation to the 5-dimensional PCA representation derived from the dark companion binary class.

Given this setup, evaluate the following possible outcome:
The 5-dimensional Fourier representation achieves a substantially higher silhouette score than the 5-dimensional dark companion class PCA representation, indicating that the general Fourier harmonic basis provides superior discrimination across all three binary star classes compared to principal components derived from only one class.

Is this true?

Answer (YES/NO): NO